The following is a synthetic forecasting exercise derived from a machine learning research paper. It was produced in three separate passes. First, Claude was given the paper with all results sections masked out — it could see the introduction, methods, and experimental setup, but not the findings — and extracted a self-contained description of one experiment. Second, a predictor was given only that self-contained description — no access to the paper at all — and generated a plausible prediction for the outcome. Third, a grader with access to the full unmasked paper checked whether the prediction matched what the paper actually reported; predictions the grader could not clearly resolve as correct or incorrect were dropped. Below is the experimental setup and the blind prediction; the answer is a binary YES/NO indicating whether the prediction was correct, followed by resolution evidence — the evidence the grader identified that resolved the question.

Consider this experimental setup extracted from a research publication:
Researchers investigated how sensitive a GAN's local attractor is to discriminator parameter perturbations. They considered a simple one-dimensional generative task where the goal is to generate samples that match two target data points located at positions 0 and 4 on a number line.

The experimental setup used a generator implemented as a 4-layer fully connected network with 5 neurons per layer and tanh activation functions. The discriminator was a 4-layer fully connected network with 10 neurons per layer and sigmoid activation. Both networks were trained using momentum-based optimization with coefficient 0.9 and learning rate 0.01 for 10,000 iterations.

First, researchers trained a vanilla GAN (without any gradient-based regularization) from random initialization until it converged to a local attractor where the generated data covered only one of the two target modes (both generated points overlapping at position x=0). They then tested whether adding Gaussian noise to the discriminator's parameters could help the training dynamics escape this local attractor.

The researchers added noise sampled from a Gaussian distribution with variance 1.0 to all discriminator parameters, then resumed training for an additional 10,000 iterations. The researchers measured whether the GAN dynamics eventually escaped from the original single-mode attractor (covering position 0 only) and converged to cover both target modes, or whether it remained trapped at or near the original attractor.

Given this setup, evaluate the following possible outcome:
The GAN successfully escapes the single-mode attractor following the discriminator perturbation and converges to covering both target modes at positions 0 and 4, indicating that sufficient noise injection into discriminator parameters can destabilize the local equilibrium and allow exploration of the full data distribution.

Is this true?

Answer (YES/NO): NO